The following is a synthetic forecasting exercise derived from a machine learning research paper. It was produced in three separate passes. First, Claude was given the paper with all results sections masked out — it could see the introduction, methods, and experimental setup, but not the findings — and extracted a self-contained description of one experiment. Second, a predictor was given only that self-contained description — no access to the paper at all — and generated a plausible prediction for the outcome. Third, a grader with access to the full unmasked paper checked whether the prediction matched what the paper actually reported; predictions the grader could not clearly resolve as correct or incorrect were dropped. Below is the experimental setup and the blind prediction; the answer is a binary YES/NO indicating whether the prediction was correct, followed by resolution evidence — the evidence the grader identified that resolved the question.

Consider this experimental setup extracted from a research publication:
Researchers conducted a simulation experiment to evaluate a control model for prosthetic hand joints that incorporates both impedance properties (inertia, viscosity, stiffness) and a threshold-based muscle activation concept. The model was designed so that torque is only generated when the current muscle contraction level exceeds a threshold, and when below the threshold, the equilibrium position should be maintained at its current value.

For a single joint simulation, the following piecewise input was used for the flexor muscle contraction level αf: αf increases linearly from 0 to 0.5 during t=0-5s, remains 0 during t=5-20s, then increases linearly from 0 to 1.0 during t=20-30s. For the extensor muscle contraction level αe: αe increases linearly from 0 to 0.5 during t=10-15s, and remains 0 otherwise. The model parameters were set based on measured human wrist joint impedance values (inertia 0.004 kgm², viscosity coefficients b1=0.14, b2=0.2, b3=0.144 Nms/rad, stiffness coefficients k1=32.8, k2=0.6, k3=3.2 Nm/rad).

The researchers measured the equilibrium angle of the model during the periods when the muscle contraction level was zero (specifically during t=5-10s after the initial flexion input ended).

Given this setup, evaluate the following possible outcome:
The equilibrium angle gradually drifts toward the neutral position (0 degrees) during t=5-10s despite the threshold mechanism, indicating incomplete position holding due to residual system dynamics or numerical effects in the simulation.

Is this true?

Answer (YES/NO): NO